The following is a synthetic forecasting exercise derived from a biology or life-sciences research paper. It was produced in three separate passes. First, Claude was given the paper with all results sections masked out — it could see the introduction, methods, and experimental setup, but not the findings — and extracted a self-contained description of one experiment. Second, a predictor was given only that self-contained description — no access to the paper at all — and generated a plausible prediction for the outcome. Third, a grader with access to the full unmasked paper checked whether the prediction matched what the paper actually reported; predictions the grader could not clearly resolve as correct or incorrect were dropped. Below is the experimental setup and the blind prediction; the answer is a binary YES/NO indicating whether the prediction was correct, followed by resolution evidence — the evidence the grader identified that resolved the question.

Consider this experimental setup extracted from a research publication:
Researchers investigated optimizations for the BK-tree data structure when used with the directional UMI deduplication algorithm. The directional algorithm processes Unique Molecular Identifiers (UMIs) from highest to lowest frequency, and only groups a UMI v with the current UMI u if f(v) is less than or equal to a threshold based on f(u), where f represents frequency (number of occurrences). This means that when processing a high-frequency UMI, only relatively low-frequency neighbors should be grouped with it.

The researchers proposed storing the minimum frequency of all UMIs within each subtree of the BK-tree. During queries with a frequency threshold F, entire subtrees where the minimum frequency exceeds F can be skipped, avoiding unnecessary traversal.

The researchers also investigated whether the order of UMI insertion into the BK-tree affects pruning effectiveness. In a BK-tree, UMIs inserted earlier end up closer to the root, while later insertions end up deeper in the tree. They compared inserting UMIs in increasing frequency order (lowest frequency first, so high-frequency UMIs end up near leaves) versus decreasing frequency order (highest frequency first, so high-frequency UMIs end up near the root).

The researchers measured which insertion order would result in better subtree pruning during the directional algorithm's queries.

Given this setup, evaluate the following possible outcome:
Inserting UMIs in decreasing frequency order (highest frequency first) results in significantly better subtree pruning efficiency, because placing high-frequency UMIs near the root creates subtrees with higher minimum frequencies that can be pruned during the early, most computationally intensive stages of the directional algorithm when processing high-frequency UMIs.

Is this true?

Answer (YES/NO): NO